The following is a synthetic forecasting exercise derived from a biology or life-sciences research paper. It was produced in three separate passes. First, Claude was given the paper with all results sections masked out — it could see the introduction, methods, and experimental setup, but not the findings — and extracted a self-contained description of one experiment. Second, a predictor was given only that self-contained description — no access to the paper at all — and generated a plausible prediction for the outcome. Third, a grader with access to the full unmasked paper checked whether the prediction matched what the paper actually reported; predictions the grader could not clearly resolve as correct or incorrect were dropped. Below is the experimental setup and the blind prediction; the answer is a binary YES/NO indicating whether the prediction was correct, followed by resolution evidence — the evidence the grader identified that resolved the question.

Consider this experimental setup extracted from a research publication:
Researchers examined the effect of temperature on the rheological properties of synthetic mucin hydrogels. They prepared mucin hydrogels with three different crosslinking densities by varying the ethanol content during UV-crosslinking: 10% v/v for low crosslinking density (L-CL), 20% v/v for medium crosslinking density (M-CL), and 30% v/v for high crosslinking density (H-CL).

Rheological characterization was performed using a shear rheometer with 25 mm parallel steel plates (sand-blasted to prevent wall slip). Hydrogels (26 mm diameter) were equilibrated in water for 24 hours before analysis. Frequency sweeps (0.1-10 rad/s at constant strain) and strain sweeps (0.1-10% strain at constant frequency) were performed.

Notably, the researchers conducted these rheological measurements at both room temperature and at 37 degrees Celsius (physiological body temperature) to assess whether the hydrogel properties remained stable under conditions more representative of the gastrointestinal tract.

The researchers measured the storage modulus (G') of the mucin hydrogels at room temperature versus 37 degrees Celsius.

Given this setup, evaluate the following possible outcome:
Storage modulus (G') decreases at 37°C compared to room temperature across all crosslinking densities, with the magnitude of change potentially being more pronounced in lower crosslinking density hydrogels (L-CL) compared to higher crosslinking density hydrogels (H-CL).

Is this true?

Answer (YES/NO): NO